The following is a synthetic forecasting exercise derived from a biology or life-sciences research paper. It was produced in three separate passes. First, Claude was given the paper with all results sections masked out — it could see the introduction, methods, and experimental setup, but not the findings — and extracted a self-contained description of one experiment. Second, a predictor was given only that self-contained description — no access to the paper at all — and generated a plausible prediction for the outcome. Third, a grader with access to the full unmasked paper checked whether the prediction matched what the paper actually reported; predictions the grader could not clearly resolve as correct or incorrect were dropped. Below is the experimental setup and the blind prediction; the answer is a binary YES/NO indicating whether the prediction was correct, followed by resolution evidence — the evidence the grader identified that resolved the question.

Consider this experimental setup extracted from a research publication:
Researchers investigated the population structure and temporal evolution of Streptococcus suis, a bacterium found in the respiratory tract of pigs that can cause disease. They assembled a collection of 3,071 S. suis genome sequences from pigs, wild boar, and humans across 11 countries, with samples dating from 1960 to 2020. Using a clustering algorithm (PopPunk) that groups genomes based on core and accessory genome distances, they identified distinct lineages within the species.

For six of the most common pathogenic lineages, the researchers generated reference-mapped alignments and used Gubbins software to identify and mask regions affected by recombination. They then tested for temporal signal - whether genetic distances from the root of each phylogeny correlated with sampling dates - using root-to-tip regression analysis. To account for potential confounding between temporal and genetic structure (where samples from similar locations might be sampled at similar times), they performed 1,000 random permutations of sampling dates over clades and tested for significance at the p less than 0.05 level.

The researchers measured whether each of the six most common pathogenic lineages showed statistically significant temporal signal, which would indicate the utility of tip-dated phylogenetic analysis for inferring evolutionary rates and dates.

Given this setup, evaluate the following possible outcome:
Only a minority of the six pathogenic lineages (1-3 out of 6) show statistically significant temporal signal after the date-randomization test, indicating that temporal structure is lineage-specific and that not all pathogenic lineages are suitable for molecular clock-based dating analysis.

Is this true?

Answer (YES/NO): NO